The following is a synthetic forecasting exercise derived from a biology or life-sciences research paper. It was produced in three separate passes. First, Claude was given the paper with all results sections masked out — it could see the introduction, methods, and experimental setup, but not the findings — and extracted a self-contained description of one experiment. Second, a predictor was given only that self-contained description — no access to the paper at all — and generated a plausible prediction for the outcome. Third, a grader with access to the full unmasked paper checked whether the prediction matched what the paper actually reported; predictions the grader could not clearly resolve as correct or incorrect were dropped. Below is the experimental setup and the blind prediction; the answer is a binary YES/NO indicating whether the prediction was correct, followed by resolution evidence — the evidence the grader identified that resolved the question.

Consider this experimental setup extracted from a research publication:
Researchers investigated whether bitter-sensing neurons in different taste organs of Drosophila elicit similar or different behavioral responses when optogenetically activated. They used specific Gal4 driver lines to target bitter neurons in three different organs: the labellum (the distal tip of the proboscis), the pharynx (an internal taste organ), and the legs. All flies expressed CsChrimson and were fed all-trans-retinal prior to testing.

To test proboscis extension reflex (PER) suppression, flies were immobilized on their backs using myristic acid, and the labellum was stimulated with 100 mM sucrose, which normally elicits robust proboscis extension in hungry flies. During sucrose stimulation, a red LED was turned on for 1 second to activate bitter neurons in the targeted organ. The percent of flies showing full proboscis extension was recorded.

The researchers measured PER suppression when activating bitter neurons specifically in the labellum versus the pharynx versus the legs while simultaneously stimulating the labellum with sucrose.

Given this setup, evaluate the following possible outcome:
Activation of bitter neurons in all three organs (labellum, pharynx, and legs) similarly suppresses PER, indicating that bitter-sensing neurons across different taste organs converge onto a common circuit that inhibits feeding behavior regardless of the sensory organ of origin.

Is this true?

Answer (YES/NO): YES